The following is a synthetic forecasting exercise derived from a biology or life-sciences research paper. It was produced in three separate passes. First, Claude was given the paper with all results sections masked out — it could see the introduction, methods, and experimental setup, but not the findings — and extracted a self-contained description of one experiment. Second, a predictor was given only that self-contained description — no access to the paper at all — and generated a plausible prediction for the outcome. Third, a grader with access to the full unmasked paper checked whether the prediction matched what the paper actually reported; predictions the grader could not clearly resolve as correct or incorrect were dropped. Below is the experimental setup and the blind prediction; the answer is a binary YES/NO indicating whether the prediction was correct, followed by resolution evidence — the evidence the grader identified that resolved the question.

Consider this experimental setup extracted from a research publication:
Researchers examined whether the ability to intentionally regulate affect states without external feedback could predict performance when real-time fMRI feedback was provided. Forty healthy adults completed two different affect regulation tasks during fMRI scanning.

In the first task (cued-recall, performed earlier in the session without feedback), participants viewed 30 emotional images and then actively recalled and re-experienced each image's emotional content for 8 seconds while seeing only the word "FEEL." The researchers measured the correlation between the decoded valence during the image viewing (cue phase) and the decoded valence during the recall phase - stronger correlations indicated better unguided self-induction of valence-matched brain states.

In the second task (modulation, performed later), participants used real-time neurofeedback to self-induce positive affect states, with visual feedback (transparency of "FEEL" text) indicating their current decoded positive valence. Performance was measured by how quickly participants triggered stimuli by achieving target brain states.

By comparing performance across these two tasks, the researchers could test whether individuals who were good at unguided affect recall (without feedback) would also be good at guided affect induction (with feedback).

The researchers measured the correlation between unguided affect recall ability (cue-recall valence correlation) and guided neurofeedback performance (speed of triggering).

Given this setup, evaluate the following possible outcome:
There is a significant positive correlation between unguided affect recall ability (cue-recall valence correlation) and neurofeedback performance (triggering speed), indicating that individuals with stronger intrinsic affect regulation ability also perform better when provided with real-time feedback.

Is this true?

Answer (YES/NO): NO